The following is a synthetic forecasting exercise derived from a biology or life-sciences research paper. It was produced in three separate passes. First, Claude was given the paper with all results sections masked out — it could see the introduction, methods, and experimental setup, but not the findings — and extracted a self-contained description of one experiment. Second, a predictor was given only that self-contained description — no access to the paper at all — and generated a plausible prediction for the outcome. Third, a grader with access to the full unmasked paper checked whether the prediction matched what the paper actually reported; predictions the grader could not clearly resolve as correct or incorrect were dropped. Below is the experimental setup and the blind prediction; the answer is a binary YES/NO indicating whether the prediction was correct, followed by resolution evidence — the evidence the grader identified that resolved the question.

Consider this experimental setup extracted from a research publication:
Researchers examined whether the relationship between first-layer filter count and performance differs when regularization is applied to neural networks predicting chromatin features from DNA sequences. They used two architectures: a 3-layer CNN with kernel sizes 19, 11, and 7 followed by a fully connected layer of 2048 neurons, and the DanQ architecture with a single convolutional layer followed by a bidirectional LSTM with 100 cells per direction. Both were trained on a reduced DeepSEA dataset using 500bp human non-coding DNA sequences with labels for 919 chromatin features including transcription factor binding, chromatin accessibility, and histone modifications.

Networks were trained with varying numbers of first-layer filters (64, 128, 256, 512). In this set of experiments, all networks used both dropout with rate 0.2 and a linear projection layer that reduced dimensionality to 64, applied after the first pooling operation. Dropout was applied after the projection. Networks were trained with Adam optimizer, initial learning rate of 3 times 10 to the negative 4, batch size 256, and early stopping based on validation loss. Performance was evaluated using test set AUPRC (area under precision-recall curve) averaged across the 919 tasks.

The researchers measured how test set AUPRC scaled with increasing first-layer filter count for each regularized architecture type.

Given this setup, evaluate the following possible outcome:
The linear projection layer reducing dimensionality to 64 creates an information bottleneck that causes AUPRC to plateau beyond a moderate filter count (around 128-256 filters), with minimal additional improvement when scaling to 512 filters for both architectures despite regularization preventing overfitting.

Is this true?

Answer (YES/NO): NO